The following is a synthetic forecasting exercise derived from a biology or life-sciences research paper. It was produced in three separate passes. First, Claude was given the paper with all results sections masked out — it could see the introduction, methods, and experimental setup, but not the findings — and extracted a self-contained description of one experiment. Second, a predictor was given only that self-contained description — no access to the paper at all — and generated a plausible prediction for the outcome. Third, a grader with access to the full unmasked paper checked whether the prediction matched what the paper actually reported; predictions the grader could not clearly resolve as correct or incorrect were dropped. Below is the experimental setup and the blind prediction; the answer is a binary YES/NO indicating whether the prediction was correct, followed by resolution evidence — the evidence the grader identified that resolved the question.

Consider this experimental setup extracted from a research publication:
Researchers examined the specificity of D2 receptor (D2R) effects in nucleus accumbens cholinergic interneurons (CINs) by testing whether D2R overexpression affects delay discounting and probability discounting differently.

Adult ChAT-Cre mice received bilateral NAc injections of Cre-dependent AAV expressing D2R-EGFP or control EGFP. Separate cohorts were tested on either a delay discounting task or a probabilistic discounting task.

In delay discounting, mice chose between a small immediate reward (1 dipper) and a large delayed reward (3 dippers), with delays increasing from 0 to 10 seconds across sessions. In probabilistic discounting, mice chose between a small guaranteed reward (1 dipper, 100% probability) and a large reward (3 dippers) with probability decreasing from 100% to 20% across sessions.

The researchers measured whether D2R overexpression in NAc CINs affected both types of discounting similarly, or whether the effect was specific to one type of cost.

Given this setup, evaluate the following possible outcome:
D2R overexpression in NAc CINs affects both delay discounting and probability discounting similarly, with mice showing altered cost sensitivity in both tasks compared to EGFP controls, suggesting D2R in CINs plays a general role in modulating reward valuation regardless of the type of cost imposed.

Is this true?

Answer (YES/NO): NO